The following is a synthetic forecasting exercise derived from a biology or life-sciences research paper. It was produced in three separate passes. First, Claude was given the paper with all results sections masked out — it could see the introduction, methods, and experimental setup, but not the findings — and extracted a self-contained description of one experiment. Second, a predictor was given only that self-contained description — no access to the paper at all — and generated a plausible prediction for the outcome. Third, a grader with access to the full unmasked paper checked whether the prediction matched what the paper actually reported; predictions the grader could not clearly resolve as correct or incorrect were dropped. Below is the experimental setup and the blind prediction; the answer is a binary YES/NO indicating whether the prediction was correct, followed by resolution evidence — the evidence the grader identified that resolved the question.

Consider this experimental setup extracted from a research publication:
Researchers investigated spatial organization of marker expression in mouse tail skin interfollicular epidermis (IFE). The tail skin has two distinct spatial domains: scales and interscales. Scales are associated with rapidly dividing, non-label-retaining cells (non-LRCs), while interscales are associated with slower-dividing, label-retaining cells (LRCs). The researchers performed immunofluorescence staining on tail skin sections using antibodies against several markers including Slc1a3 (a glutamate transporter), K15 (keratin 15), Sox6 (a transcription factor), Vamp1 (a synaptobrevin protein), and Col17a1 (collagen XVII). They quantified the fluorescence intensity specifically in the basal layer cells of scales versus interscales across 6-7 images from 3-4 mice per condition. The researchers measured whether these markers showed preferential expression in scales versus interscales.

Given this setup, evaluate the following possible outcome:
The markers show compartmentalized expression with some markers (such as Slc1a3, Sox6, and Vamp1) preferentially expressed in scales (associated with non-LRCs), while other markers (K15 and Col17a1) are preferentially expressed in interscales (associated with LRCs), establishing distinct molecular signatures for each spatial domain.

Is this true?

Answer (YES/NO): NO